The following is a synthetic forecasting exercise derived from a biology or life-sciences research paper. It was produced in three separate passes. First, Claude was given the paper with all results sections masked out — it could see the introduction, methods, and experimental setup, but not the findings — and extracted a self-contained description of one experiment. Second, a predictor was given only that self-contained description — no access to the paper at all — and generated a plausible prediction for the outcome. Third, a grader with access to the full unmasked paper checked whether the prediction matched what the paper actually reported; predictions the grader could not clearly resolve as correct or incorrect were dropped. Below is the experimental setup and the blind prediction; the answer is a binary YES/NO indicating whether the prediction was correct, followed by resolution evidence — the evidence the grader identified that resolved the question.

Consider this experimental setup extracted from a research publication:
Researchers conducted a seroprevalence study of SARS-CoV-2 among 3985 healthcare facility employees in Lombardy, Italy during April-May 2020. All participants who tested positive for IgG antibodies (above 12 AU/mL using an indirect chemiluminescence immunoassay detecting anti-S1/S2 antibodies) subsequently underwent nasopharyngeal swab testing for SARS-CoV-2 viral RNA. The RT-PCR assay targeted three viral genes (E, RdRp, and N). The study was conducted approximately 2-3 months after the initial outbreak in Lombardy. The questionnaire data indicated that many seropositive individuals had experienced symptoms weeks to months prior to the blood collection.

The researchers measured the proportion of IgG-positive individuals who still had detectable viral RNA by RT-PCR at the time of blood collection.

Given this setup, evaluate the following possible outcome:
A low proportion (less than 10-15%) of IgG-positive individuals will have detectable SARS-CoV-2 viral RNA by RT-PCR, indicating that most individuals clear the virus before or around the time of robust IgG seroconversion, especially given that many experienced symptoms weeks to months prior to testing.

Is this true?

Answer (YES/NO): YES